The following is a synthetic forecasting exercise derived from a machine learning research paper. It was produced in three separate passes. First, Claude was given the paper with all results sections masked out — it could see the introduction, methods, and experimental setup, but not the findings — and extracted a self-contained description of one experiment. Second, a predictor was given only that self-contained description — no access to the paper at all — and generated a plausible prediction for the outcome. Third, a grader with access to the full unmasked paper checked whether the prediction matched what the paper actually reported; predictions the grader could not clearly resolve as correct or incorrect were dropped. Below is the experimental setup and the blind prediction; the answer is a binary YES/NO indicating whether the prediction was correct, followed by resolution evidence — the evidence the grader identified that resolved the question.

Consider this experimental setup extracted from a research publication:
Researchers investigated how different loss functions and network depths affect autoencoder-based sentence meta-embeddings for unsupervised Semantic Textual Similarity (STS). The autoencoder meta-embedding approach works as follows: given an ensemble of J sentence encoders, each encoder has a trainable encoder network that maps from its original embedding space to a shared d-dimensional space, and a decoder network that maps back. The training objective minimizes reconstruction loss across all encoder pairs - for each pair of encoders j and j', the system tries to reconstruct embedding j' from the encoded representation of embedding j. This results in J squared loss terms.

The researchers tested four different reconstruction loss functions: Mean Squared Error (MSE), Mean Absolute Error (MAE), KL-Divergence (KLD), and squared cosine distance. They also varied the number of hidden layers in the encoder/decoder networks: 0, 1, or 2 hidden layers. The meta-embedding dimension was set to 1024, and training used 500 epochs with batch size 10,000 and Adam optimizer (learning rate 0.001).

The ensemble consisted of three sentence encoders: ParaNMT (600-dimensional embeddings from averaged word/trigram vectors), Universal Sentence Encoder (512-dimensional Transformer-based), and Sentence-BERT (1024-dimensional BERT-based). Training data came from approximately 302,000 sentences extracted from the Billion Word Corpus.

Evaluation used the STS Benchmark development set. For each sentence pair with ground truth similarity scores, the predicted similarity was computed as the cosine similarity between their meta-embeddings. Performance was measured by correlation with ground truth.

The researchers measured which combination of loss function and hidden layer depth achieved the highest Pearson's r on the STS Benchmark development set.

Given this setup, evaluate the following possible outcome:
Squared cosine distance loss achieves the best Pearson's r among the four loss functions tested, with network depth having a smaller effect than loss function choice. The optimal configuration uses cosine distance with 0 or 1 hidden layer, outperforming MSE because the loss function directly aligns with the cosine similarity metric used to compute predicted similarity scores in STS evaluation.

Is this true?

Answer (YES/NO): NO